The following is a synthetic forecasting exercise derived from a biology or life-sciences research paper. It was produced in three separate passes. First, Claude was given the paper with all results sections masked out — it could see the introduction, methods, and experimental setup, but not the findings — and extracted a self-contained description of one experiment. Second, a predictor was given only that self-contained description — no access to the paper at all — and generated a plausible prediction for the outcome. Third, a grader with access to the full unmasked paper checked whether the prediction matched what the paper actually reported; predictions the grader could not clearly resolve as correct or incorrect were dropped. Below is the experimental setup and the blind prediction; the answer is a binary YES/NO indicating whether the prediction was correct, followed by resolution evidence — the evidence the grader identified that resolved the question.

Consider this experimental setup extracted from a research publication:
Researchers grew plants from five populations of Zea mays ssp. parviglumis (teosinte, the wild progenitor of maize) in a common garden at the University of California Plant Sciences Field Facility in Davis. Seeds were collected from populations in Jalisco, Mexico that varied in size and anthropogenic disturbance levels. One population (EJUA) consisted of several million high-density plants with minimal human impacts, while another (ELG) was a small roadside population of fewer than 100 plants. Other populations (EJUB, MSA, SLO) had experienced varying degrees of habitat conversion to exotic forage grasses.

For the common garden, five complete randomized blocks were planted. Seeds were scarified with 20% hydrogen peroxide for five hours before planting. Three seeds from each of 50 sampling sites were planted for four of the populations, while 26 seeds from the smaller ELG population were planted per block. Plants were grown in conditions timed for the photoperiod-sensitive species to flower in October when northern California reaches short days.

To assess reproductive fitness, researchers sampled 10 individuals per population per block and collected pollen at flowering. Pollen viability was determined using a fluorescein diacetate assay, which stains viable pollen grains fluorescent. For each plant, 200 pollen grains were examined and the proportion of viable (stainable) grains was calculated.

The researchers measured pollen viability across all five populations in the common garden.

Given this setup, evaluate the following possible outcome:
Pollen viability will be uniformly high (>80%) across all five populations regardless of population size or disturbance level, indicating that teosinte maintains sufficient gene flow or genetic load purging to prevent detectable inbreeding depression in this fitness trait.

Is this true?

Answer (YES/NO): NO